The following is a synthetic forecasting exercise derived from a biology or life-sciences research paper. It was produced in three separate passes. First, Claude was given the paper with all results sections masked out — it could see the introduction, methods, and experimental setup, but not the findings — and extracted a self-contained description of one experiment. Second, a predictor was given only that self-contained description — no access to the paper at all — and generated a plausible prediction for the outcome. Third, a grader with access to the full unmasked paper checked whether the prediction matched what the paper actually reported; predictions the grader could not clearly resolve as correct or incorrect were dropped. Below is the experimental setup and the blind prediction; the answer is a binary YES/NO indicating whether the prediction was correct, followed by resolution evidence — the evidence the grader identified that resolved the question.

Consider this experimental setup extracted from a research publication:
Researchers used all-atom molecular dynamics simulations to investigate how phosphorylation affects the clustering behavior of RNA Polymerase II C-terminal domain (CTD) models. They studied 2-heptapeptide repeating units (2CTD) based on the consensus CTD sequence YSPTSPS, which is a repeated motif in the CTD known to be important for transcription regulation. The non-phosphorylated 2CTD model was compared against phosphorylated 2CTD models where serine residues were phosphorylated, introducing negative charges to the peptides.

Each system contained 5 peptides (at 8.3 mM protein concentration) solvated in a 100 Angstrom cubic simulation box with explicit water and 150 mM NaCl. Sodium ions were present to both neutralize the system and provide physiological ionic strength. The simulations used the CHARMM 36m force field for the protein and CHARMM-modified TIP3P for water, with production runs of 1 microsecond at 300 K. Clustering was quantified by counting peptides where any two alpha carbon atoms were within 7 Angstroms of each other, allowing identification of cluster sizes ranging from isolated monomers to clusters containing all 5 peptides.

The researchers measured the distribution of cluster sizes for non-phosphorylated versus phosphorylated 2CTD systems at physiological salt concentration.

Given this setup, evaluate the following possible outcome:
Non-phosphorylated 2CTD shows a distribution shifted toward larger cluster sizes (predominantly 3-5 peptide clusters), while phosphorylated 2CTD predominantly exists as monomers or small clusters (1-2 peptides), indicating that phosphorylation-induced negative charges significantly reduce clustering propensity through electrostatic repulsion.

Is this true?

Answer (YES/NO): NO